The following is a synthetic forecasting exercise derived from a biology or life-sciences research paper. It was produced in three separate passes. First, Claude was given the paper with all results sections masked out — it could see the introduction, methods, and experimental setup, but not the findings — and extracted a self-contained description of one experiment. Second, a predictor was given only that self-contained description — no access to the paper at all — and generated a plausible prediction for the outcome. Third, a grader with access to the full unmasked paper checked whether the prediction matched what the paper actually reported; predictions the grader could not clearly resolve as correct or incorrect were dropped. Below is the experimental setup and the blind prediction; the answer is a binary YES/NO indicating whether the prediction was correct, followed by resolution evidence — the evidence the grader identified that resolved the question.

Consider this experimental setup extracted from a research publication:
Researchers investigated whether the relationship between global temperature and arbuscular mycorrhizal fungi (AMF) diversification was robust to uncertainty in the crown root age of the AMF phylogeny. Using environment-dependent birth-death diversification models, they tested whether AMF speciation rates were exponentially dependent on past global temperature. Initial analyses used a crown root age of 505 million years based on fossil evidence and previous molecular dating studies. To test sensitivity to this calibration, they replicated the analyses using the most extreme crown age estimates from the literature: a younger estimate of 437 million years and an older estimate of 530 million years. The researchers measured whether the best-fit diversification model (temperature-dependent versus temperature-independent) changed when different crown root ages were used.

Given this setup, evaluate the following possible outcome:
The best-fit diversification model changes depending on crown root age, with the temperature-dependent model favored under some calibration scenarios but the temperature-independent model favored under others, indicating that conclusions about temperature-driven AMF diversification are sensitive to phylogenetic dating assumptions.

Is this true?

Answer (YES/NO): NO